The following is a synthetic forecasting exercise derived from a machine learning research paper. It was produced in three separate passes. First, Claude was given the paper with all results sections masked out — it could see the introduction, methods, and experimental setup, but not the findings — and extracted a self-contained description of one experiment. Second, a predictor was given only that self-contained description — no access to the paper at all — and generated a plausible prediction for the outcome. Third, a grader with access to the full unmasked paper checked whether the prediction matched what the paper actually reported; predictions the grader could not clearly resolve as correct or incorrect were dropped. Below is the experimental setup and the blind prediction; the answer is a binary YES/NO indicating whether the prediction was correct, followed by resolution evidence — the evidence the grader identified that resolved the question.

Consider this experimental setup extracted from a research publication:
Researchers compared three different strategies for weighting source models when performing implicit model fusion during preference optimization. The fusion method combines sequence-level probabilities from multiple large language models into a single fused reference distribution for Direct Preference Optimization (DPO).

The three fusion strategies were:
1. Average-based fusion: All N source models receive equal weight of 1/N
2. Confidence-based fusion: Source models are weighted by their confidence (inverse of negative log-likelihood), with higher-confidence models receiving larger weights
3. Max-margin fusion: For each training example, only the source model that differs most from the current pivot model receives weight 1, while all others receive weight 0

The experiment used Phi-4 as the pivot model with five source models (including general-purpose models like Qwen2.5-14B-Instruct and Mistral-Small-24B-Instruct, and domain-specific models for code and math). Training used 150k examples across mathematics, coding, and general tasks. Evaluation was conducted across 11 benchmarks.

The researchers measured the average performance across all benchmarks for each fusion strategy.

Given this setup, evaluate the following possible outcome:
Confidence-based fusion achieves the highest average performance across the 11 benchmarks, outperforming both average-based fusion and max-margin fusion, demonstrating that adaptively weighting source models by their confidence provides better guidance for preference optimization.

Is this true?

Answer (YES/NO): NO